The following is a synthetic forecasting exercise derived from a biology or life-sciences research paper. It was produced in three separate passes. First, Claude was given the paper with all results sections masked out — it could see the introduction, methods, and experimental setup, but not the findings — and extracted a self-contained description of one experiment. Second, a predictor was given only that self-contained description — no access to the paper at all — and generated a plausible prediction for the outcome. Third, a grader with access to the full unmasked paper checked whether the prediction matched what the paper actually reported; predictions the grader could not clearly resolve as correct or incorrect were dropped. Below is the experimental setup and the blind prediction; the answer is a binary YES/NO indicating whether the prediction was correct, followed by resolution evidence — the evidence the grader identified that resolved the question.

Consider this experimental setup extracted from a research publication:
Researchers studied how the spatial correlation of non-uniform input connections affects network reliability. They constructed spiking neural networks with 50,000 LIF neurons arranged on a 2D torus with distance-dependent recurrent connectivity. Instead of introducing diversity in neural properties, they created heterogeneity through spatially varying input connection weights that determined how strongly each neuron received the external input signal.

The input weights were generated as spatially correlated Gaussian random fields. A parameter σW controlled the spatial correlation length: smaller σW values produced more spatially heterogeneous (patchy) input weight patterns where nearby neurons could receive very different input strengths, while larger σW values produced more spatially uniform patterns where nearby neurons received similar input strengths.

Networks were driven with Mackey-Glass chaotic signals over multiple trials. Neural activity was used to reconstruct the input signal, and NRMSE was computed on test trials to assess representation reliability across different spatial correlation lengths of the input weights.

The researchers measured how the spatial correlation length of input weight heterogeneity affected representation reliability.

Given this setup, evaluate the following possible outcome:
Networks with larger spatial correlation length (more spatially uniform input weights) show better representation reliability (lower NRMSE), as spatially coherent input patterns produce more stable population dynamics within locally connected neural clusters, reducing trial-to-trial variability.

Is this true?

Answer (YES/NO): NO